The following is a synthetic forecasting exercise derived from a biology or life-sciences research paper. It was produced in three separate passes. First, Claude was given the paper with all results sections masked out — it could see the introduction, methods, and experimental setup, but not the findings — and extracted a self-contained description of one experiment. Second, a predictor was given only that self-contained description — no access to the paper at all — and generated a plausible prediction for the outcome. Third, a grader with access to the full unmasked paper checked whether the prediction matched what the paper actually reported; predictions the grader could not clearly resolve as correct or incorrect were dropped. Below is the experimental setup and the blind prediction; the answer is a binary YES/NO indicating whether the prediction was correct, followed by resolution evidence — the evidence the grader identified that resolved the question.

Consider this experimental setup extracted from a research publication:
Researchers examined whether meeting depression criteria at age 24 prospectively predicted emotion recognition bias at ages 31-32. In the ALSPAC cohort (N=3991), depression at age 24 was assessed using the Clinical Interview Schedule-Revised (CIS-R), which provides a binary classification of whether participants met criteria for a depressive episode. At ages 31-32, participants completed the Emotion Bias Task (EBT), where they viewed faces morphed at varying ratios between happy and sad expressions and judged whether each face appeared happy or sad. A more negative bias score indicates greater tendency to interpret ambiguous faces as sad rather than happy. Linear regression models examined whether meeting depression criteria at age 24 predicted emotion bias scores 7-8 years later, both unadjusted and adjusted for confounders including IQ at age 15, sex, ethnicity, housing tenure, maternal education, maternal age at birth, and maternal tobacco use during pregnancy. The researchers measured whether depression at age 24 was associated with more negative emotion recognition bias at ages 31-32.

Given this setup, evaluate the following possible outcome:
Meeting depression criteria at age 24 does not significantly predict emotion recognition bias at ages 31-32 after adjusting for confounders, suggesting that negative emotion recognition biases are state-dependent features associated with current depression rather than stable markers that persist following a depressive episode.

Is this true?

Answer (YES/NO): NO